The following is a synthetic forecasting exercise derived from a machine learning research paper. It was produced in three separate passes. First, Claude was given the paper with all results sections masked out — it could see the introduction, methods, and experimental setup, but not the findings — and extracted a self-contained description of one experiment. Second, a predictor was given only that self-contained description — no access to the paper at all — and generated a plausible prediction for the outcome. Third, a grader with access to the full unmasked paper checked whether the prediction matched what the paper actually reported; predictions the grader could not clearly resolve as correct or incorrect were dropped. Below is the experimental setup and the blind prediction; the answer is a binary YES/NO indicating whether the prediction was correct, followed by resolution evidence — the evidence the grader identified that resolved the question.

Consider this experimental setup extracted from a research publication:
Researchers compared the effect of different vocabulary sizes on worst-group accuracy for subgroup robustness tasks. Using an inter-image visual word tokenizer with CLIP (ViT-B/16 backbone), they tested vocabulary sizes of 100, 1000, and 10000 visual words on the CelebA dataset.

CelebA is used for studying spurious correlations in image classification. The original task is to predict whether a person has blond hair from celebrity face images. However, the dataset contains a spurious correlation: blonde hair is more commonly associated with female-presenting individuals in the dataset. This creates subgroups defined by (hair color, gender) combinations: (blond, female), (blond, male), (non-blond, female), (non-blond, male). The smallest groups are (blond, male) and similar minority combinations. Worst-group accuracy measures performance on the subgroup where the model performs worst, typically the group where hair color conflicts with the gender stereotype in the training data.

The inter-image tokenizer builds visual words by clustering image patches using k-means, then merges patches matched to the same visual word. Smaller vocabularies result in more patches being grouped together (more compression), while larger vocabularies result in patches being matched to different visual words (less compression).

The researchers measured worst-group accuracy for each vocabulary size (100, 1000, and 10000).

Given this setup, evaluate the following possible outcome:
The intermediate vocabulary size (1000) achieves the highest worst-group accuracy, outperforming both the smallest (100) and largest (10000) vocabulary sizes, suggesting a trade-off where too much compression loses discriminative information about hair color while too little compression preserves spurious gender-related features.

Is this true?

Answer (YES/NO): NO